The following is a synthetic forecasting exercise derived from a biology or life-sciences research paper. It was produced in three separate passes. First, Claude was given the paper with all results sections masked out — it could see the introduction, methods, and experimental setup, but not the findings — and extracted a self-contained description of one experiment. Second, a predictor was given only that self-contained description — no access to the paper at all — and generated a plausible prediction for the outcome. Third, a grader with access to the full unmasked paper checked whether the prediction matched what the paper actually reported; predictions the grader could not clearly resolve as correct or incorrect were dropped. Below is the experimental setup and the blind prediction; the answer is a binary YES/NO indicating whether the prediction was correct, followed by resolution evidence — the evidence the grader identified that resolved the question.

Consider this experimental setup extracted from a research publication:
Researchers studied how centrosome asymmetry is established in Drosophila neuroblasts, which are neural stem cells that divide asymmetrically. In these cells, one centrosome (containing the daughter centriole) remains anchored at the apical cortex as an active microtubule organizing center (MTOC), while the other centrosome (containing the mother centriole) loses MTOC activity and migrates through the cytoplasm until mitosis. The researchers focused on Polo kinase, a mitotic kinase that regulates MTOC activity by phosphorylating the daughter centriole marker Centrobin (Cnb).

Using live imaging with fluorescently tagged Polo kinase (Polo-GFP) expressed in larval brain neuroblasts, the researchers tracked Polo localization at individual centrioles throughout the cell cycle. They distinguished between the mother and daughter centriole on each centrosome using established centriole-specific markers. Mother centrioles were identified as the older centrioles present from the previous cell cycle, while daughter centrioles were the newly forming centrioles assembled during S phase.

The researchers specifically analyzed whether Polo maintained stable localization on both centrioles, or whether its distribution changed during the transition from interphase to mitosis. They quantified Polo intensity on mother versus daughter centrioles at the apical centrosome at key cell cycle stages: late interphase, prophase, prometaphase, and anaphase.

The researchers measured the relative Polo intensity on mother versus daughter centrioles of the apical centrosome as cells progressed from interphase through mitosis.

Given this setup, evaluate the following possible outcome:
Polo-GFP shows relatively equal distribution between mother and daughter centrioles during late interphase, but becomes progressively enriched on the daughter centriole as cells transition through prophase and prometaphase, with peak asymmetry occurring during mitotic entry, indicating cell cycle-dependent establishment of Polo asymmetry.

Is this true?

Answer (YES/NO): NO